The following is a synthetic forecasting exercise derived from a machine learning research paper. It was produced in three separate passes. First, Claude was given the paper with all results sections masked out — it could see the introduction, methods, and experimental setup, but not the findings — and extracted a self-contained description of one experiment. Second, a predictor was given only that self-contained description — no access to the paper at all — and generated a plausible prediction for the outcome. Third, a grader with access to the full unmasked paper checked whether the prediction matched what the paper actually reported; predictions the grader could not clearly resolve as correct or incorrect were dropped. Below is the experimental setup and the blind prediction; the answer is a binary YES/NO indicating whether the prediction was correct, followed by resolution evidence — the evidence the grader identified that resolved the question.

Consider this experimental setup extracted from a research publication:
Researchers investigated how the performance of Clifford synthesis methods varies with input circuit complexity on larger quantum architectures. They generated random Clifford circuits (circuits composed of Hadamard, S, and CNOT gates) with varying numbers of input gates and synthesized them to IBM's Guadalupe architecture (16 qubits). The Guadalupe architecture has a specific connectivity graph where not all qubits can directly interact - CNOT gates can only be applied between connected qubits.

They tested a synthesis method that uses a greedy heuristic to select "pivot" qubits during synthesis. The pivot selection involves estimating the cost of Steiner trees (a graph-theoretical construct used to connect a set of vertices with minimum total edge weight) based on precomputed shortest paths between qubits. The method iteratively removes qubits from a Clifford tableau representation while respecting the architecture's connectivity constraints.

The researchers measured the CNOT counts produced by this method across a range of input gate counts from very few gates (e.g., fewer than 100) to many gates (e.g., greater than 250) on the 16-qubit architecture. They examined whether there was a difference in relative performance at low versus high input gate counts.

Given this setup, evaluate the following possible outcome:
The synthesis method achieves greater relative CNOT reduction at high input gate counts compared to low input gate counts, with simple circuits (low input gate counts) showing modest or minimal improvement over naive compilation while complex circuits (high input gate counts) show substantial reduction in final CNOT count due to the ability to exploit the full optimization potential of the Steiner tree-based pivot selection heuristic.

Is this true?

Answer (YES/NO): NO